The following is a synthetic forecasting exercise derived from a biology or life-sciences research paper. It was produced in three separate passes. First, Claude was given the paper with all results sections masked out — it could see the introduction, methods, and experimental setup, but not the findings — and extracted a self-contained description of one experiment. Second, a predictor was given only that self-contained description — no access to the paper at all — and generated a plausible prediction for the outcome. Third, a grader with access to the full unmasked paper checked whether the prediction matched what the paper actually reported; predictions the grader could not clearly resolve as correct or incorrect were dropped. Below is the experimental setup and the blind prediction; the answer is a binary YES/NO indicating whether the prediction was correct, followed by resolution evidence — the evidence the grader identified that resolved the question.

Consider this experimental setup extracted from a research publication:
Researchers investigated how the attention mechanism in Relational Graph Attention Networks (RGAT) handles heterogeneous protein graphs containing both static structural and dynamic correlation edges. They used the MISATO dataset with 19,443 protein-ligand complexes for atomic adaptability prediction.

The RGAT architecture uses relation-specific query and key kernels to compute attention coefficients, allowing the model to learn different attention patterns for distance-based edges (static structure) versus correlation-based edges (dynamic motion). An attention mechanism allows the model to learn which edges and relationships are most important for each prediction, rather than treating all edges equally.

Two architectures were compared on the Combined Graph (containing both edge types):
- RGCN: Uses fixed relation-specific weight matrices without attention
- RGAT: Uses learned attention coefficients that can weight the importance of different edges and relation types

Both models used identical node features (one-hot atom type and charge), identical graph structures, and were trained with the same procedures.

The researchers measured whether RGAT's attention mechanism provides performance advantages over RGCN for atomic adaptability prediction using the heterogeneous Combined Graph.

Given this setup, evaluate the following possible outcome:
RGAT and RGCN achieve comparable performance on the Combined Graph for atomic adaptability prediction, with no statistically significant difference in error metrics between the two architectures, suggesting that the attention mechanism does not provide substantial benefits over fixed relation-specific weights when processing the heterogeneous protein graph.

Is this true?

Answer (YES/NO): NO